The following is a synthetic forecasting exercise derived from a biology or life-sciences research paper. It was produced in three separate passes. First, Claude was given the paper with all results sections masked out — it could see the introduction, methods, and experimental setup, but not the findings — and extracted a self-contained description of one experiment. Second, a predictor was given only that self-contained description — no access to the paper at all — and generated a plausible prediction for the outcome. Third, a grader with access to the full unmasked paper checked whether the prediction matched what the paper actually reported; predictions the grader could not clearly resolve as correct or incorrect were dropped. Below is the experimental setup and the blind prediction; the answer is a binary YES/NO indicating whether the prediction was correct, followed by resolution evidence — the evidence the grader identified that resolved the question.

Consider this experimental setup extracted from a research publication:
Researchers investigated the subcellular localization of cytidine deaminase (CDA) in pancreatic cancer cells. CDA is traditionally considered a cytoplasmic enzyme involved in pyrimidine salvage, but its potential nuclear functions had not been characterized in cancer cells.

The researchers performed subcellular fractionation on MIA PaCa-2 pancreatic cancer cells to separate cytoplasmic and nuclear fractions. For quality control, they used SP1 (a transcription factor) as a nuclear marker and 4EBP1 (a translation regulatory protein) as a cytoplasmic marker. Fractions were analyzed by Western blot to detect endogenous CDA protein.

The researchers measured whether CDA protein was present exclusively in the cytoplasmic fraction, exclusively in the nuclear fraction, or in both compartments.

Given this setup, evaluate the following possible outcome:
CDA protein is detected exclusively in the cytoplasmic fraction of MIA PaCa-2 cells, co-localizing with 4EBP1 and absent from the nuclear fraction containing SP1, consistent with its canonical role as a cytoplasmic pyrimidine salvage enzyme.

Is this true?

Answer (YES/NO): NO